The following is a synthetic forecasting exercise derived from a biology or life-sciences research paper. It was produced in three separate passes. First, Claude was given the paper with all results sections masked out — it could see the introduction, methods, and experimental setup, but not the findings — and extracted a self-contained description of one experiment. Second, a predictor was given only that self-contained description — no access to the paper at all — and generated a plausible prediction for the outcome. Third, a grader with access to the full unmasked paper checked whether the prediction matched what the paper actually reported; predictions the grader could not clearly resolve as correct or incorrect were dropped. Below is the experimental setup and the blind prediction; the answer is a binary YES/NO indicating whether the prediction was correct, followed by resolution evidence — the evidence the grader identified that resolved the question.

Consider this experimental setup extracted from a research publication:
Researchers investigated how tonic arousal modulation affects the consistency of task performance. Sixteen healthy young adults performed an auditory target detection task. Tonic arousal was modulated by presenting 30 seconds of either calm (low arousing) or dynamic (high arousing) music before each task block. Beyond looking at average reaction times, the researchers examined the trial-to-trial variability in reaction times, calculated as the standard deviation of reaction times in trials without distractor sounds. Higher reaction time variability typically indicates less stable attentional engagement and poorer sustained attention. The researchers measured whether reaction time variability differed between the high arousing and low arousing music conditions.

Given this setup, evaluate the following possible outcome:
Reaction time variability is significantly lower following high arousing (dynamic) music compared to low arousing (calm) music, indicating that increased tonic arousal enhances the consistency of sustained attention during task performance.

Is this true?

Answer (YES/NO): YES